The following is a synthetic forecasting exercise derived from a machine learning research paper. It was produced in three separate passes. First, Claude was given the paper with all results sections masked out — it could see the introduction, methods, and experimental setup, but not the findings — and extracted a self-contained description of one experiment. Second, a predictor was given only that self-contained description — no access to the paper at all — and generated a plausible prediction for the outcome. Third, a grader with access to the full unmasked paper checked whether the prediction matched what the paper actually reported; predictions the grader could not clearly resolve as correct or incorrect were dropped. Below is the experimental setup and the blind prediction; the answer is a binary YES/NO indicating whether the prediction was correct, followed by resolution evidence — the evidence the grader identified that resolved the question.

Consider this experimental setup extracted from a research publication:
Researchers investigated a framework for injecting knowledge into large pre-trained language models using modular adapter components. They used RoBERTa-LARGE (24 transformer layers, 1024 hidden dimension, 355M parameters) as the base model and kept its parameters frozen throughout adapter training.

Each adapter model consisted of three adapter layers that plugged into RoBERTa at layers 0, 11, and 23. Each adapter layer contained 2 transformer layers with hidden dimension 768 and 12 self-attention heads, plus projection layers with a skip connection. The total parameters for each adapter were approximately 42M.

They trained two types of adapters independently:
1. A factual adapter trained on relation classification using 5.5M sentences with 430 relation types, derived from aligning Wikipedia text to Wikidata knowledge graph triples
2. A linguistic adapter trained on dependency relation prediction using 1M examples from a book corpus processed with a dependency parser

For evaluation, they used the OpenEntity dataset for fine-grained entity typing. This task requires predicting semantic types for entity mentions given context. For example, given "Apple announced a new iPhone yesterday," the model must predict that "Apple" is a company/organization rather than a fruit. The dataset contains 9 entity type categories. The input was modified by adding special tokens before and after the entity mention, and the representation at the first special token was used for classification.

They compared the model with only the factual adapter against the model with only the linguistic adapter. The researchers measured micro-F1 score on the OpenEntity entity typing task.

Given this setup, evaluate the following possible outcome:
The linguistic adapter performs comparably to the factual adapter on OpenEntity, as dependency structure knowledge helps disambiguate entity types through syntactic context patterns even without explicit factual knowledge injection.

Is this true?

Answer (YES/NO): YES